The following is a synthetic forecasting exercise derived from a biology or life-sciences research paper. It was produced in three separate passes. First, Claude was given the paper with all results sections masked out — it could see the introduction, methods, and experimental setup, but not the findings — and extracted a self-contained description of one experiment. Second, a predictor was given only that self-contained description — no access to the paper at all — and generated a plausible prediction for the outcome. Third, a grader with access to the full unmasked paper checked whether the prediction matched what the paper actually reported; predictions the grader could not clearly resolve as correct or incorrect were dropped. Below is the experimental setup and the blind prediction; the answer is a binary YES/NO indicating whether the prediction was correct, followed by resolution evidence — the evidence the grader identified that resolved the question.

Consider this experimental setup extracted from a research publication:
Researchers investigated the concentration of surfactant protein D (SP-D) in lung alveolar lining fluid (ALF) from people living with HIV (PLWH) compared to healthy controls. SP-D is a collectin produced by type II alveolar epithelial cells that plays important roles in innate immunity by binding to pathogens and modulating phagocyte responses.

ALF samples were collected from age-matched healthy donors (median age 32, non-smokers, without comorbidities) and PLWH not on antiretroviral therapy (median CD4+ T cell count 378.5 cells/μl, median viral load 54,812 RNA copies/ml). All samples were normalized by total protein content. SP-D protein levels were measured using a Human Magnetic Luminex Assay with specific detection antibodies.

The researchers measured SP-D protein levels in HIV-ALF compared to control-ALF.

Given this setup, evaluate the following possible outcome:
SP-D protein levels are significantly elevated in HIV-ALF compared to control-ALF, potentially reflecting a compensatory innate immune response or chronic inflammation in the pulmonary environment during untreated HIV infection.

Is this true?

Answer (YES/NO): NO